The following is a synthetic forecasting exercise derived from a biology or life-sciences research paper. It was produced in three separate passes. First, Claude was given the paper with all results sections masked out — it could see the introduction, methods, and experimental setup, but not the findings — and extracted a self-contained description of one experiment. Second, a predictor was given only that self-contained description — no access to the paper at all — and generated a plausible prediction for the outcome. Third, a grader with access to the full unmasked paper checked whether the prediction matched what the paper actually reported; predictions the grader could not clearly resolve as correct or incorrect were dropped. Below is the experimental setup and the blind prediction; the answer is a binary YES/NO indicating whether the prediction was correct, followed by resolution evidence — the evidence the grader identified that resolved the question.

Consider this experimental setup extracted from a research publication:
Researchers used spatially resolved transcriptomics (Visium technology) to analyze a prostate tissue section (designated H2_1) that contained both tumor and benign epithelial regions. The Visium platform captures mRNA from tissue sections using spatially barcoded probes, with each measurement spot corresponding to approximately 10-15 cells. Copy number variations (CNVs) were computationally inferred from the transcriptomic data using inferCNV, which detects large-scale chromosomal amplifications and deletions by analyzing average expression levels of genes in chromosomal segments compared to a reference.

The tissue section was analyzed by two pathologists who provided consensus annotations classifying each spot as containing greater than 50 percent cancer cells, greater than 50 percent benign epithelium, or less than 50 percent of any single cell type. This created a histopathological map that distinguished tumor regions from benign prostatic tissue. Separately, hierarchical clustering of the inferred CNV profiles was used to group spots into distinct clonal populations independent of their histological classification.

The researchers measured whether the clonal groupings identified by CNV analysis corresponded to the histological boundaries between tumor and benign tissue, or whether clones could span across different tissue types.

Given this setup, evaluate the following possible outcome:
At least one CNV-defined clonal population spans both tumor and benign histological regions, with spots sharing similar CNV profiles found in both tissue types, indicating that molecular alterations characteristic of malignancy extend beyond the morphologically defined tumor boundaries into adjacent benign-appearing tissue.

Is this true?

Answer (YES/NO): YES